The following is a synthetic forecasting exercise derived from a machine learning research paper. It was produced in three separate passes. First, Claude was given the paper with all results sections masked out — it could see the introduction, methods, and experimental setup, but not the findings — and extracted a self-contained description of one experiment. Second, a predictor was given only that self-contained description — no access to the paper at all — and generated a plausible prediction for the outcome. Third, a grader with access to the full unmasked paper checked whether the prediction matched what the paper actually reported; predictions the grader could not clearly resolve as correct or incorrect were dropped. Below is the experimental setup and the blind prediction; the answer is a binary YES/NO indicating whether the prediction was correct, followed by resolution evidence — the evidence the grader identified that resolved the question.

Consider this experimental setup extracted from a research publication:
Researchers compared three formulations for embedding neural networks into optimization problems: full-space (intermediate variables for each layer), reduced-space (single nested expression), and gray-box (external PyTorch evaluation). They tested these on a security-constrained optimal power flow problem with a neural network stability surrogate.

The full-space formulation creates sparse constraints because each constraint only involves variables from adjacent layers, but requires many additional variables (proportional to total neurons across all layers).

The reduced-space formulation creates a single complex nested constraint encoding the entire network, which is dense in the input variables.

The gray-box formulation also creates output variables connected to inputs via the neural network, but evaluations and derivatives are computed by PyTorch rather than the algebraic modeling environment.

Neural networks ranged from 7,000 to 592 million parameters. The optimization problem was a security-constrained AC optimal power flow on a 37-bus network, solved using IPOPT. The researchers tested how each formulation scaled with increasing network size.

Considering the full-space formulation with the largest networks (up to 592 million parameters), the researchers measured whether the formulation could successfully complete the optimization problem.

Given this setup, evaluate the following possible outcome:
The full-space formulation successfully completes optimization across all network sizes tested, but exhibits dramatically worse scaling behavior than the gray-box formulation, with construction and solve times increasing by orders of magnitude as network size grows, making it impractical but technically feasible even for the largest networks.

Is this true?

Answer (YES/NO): NO